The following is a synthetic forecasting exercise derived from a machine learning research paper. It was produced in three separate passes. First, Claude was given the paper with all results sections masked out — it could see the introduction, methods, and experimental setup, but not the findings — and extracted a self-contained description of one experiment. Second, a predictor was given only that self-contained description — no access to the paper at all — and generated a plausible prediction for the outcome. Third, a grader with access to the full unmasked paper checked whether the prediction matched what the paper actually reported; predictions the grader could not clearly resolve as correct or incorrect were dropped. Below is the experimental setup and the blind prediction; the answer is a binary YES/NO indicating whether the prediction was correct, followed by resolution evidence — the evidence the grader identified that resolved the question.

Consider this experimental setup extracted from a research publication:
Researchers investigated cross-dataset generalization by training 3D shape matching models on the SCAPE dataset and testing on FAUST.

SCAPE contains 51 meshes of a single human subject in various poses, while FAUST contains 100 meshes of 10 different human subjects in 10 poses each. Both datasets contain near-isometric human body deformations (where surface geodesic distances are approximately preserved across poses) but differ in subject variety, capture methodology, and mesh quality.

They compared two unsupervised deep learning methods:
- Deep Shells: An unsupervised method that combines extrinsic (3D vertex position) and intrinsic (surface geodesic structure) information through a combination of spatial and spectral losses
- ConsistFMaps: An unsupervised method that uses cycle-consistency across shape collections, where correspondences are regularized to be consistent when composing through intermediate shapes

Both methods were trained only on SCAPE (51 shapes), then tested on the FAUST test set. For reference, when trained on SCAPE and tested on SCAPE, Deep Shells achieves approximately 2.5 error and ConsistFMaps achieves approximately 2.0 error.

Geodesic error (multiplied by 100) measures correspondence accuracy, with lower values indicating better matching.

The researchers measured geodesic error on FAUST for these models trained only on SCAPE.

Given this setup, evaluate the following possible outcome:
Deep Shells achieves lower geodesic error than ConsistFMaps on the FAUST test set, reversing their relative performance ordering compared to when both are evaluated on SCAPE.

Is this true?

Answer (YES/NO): YES